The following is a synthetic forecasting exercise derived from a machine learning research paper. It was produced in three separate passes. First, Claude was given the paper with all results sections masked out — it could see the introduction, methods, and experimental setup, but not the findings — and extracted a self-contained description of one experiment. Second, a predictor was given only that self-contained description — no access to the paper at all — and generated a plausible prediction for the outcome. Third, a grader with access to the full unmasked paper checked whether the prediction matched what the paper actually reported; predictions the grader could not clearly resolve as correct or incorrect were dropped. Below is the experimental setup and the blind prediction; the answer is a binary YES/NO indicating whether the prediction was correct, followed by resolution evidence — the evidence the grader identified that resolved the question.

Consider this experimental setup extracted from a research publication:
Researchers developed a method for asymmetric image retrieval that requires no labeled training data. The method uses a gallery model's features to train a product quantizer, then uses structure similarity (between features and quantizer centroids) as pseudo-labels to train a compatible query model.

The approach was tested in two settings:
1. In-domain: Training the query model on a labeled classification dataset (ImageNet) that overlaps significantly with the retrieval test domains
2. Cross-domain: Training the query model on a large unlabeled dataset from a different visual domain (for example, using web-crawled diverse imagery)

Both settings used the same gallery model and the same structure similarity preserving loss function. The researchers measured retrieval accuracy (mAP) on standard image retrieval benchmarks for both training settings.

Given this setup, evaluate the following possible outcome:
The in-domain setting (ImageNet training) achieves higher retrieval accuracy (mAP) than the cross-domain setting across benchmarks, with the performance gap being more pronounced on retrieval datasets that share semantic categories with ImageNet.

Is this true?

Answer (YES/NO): NO